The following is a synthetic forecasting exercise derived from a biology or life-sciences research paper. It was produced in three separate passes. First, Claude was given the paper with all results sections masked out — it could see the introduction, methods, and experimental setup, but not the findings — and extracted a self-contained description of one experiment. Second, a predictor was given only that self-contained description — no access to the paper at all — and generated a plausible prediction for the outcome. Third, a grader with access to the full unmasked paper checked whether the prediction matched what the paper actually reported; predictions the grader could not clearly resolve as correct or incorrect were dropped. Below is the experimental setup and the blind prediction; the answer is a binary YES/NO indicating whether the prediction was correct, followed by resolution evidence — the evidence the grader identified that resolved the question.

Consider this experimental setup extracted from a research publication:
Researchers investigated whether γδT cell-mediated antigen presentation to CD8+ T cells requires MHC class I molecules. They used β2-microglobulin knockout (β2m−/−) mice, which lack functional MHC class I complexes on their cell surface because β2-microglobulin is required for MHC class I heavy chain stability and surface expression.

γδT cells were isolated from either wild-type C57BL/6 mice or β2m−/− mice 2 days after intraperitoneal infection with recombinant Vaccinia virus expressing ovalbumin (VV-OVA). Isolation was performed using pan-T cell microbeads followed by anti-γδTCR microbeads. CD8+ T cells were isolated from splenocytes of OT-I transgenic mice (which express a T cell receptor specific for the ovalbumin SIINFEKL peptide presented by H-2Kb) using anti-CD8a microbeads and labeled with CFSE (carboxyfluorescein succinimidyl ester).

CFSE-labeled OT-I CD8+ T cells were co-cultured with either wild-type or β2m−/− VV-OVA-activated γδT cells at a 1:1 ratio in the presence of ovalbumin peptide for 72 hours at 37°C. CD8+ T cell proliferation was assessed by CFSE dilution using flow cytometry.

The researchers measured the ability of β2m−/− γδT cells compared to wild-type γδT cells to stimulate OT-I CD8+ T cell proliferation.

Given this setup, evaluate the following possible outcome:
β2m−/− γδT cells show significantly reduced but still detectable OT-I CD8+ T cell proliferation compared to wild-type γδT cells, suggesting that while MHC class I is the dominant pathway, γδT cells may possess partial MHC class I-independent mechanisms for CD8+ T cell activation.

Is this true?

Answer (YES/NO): NO